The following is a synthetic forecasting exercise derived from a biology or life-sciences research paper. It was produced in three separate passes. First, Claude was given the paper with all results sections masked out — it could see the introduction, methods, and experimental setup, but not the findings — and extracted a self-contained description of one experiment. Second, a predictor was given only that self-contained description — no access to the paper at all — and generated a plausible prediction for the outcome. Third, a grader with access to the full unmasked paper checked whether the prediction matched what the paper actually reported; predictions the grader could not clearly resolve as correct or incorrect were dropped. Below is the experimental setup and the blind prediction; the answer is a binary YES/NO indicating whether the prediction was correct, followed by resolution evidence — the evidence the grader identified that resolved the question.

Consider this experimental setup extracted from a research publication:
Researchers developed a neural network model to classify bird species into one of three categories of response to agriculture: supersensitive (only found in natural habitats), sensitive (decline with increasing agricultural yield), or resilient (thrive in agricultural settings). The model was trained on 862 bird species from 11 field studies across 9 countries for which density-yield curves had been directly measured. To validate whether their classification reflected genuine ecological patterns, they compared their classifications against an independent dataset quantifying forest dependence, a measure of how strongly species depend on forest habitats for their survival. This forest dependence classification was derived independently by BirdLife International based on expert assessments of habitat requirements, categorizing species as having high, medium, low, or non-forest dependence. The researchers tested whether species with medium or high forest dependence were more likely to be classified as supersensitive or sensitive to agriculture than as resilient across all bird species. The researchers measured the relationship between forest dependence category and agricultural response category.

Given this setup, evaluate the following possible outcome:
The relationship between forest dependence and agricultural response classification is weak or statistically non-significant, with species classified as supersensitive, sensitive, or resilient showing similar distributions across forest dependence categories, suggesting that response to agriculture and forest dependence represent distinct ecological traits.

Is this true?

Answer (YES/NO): NO